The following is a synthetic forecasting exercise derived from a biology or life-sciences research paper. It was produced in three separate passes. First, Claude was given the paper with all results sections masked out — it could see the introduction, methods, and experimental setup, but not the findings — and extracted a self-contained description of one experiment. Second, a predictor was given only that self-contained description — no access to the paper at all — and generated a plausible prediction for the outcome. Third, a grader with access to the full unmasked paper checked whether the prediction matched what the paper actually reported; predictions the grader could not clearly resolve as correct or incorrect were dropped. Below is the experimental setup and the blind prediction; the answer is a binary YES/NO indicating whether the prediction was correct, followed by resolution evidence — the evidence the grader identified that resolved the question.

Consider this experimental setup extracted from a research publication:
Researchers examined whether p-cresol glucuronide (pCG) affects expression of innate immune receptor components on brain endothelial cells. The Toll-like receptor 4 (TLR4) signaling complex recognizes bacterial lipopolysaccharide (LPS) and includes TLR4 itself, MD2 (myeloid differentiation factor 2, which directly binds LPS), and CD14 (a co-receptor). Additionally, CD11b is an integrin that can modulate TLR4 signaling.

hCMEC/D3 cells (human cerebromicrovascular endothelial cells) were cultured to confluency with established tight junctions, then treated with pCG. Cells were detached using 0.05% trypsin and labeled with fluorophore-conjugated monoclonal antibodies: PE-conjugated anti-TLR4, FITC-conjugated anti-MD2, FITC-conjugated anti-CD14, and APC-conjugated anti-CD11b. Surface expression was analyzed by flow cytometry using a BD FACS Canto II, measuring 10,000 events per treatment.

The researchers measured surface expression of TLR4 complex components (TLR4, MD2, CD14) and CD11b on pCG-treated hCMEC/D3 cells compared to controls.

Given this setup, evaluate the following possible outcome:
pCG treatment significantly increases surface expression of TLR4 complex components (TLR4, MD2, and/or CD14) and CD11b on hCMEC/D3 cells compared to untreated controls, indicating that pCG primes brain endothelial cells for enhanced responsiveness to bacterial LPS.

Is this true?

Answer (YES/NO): NO